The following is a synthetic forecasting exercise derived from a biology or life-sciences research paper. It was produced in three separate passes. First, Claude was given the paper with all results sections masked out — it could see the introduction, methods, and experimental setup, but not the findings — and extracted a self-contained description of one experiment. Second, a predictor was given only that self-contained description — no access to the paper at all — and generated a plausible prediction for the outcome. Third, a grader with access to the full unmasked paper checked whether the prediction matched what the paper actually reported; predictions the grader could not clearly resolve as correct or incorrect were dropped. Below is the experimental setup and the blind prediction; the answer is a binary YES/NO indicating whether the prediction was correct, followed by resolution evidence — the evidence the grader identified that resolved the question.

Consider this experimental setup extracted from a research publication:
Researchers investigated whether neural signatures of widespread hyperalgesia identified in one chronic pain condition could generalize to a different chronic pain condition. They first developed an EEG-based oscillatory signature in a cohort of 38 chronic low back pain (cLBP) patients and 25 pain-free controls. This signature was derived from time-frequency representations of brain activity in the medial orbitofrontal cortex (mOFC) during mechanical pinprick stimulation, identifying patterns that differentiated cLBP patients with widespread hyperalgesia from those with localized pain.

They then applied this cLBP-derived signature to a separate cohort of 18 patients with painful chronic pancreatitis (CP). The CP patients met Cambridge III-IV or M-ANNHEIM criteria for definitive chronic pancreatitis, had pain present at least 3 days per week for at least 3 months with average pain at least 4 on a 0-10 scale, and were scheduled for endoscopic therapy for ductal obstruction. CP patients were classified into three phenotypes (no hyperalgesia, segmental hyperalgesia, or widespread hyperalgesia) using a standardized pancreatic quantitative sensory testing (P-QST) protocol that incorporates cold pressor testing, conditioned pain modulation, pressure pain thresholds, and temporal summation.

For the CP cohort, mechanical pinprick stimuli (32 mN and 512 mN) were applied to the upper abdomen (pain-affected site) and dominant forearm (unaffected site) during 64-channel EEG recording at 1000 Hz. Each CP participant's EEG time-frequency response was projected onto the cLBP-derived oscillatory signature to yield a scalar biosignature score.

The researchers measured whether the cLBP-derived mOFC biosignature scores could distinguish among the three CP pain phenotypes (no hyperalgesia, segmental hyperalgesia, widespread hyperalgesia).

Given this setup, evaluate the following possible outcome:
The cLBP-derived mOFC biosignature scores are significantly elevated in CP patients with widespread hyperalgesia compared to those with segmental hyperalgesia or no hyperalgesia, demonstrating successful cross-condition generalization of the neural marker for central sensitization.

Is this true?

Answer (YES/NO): YES